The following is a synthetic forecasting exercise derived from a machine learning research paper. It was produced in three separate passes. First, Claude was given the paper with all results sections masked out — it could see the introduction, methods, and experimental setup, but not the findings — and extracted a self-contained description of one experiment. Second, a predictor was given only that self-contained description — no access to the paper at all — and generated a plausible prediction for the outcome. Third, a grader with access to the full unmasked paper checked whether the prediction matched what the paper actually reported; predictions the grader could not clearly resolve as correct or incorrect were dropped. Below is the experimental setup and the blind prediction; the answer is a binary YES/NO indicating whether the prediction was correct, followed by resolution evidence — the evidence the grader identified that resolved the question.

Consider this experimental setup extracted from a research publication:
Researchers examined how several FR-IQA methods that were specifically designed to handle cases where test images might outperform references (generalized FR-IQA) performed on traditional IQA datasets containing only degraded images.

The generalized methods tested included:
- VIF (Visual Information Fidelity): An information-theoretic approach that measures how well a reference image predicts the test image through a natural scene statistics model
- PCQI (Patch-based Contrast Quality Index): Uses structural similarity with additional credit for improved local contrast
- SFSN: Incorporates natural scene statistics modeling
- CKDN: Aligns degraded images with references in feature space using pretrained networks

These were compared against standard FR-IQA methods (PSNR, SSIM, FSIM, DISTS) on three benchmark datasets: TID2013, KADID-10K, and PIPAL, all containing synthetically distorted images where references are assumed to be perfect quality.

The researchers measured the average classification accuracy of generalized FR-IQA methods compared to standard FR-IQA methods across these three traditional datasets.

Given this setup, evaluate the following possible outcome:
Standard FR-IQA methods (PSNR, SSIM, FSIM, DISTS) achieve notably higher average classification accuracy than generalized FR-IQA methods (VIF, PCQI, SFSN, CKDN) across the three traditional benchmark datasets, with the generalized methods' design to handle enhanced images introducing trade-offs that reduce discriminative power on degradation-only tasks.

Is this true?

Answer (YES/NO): NO